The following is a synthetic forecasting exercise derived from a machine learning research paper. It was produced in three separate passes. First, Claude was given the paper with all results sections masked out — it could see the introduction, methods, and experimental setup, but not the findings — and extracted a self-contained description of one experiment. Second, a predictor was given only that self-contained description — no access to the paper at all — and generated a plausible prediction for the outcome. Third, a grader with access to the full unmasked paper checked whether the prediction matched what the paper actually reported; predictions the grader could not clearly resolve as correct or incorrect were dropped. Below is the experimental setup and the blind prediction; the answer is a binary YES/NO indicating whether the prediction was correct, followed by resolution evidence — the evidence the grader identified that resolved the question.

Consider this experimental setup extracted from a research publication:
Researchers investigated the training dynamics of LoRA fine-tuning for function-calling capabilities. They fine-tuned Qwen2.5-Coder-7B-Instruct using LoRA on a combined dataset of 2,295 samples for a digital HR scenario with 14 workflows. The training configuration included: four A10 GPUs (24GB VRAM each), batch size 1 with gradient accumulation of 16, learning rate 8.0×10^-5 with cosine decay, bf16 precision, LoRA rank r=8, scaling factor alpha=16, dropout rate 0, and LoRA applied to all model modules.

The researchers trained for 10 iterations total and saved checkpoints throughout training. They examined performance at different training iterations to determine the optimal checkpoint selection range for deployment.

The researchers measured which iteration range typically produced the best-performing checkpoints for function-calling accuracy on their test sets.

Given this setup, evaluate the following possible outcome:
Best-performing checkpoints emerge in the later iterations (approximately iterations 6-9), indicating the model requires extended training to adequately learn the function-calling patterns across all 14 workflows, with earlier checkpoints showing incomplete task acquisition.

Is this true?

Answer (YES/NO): NO